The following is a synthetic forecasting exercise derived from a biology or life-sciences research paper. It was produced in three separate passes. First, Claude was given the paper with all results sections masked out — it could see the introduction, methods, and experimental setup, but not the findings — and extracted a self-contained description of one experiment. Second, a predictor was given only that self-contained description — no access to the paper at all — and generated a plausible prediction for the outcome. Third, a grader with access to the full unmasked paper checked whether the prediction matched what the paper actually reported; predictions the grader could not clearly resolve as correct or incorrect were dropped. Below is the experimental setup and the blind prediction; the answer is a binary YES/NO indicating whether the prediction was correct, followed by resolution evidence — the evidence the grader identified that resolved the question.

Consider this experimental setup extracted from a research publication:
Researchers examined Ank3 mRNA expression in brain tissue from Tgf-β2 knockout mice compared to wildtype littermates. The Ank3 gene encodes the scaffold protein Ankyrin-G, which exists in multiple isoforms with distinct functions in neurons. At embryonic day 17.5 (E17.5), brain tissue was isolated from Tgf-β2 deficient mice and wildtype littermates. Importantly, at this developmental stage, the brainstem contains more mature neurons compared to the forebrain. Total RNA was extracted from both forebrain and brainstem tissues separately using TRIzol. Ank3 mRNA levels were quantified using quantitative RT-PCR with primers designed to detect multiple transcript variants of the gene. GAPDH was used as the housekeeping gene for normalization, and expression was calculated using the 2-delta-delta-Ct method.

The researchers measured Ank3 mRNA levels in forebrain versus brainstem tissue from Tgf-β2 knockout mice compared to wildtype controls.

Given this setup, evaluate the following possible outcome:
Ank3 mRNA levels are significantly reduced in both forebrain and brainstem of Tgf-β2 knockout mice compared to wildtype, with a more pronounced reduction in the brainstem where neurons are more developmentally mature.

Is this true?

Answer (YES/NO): NO